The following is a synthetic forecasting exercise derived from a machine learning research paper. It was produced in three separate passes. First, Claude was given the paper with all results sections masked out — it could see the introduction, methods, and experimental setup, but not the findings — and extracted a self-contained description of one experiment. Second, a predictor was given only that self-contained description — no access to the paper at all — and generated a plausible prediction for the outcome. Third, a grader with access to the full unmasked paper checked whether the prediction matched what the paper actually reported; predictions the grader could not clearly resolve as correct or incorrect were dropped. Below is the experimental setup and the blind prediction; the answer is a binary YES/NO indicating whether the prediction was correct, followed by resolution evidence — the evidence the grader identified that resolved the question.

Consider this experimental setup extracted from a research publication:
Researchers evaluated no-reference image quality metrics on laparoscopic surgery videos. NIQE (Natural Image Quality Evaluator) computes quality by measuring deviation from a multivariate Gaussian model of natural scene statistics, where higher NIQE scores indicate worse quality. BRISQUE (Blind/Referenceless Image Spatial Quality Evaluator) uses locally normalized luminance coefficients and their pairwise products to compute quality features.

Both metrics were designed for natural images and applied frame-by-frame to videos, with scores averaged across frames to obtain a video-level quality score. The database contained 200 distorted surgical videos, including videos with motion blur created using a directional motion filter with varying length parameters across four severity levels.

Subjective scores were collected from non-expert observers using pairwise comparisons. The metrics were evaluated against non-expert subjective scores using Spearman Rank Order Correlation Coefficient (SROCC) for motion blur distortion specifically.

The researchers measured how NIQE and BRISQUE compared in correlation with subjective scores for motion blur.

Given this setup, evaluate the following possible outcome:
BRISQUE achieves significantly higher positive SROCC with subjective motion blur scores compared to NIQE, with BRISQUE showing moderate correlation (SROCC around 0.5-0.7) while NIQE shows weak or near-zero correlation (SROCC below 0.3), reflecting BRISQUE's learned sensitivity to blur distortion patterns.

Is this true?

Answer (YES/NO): NO